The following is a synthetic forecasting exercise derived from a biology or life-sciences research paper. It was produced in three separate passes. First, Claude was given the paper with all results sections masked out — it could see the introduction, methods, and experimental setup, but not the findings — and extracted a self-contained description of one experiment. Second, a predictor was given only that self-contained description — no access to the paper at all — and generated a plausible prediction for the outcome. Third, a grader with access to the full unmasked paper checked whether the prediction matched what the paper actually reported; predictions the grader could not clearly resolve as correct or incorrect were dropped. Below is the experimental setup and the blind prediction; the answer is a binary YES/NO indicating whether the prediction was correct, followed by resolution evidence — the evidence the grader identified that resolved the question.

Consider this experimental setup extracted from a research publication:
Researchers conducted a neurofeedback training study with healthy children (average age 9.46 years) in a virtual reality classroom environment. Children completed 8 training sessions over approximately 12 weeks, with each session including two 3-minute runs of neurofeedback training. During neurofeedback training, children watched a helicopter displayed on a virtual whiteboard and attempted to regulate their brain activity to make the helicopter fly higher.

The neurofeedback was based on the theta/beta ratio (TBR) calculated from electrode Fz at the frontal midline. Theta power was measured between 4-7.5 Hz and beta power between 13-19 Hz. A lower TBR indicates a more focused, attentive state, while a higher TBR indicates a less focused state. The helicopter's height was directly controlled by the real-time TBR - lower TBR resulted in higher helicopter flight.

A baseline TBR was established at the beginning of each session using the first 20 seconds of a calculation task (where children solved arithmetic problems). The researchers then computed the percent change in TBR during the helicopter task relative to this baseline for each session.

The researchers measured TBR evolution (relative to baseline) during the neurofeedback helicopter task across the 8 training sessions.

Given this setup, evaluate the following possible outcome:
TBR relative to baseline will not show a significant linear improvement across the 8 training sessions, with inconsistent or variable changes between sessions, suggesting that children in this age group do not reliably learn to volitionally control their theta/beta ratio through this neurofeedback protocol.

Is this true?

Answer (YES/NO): NO